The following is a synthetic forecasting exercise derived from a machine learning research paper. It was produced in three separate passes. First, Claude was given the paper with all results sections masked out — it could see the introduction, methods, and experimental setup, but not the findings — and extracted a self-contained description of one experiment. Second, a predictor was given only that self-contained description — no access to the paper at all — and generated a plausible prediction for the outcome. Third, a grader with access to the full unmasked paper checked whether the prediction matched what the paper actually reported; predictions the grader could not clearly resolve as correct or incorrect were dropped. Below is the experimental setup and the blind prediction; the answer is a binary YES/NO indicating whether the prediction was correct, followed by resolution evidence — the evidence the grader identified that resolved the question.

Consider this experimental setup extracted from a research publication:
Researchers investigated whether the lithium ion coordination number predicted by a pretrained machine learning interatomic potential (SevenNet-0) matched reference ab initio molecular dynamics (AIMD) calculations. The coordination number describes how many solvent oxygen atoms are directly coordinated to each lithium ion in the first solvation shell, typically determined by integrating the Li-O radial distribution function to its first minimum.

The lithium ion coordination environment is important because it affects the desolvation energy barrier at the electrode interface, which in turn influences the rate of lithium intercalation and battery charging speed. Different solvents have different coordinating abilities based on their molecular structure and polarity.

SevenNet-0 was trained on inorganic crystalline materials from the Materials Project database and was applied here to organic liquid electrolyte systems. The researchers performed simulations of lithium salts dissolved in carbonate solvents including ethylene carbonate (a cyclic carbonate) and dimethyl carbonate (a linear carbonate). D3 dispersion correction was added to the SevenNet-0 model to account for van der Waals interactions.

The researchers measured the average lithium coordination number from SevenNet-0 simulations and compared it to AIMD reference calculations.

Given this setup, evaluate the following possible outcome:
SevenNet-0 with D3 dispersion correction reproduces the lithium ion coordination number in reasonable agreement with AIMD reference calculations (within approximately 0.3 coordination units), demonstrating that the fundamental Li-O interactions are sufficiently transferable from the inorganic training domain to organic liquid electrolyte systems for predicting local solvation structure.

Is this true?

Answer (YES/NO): YES